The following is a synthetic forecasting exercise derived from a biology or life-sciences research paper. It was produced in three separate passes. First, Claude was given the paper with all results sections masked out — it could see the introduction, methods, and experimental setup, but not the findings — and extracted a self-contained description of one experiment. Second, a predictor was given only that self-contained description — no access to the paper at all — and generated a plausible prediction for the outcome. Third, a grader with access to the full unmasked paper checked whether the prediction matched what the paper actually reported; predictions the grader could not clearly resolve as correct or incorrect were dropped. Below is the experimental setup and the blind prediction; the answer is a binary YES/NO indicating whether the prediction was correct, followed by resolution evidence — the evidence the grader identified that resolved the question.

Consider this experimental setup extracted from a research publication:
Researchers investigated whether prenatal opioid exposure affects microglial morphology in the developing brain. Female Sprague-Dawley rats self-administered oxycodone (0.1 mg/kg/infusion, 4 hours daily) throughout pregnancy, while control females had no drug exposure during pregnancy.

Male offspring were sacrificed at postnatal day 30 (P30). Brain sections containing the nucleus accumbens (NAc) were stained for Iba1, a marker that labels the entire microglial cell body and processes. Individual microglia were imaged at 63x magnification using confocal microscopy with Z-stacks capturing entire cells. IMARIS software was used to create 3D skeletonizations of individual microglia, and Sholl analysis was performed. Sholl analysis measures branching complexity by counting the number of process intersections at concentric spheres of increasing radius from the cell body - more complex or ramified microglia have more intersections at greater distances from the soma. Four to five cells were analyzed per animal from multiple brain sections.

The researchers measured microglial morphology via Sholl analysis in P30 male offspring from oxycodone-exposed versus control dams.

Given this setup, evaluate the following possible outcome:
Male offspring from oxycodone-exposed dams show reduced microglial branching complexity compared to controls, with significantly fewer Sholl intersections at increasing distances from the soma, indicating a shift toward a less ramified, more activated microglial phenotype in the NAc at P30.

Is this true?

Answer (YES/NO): NO